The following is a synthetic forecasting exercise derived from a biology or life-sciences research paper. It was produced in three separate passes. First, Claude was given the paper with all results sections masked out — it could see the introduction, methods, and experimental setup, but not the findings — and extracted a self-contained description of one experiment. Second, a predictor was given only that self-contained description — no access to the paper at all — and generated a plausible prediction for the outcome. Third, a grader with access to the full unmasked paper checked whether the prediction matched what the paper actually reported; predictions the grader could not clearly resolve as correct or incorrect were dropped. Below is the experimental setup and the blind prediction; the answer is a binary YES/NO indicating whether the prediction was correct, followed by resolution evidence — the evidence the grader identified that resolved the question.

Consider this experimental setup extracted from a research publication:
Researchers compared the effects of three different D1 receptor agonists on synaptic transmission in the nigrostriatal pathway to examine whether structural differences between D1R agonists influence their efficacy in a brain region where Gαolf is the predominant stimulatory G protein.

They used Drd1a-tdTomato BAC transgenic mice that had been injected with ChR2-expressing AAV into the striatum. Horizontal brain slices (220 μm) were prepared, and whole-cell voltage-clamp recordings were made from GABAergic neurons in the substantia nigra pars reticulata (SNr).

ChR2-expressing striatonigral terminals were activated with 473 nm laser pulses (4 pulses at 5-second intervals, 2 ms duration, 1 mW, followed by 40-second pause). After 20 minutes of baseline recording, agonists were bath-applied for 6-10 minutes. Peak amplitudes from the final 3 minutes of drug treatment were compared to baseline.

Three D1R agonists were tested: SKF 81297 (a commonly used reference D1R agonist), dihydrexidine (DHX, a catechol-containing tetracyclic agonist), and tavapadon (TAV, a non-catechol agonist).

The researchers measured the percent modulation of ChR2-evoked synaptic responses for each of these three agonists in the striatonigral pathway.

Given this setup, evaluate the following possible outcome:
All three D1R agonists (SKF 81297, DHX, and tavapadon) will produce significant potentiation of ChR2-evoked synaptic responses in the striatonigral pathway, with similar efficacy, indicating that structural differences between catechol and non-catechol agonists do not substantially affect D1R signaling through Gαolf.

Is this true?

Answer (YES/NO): NO